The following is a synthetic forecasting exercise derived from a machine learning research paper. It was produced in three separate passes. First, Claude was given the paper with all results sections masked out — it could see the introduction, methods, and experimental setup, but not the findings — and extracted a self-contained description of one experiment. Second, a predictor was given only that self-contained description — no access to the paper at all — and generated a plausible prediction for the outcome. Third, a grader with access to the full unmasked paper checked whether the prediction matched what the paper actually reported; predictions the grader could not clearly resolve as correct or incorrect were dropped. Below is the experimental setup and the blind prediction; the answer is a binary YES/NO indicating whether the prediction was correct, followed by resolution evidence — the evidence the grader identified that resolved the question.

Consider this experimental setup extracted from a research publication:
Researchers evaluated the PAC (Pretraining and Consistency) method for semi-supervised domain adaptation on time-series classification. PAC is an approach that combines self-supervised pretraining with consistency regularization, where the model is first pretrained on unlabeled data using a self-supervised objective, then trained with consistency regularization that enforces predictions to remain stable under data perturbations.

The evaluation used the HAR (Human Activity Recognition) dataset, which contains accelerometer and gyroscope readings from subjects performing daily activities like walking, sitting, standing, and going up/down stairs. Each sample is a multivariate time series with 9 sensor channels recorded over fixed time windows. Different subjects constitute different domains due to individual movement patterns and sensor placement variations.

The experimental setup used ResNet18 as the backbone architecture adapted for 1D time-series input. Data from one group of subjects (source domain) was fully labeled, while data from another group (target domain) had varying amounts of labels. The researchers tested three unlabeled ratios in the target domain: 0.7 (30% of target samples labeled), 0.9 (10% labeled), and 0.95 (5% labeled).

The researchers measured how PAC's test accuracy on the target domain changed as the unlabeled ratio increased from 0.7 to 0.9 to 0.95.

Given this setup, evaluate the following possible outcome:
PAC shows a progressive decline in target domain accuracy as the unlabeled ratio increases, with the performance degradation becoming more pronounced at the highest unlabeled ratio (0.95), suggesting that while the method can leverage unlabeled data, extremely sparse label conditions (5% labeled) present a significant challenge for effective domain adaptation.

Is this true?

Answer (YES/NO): NO